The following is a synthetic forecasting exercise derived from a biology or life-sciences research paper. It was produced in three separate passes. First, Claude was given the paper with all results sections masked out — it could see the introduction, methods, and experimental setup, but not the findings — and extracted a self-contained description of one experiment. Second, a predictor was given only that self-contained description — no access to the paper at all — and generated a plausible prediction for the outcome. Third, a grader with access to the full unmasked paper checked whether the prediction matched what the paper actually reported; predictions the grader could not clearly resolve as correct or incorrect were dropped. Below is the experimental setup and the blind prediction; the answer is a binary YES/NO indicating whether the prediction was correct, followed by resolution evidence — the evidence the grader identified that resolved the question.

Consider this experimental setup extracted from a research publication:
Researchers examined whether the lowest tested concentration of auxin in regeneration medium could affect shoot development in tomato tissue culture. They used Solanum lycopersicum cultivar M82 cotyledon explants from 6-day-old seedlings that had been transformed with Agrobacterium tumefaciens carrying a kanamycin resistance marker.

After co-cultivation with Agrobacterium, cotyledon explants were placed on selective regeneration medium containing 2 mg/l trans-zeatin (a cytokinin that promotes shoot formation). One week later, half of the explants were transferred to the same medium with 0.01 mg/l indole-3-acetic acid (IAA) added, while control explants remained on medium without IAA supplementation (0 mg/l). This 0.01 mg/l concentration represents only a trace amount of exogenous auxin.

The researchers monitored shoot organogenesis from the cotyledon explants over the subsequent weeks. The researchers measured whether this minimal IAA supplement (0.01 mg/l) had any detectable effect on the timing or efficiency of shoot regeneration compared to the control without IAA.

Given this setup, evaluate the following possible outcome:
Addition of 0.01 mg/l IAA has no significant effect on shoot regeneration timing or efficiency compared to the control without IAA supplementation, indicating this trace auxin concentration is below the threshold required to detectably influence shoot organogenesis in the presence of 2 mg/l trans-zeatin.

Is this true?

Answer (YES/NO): NO